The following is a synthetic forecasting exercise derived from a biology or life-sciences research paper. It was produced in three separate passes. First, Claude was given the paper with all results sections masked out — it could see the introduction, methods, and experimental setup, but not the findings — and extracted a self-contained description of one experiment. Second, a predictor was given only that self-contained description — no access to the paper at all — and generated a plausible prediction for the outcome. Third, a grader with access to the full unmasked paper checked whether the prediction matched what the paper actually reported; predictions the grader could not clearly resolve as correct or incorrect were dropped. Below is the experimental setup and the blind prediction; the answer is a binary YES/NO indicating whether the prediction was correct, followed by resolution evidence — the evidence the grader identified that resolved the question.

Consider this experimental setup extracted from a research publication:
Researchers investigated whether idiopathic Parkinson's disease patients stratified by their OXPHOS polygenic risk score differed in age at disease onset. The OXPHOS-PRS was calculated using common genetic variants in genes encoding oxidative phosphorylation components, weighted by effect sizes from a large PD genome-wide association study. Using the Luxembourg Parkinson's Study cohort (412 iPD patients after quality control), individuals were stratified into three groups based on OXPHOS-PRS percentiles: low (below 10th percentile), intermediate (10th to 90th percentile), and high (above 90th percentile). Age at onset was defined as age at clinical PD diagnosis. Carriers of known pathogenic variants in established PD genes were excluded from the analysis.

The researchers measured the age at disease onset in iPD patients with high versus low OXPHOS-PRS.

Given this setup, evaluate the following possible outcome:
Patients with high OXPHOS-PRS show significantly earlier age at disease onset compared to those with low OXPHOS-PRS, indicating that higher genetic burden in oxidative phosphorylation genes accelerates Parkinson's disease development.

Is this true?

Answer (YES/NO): NO